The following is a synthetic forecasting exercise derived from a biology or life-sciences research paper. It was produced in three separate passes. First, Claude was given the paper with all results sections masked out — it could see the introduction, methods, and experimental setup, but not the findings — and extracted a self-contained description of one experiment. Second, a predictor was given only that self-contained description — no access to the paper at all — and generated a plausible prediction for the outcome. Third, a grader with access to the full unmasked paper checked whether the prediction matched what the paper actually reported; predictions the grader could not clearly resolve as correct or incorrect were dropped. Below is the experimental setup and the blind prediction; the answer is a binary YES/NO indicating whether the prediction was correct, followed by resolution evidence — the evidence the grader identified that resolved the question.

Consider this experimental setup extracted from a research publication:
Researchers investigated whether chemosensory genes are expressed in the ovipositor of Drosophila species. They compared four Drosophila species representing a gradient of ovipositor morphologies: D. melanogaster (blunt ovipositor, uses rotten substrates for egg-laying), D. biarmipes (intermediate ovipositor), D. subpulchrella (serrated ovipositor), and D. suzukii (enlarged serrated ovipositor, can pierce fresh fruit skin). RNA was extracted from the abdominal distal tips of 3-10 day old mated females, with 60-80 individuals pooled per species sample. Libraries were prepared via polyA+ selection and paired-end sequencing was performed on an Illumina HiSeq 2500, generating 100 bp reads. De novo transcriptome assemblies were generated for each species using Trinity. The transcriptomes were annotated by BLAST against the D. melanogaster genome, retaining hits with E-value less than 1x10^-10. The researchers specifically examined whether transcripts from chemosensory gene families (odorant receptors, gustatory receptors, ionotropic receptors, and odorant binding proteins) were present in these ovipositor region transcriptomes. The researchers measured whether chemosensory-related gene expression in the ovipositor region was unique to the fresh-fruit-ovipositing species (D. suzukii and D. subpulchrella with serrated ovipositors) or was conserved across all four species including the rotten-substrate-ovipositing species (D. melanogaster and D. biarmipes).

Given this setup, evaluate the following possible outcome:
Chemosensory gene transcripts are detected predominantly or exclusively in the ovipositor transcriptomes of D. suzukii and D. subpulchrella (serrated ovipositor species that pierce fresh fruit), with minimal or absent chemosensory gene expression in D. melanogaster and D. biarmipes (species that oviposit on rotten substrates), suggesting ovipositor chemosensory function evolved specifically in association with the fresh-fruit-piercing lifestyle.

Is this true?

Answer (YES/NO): NO